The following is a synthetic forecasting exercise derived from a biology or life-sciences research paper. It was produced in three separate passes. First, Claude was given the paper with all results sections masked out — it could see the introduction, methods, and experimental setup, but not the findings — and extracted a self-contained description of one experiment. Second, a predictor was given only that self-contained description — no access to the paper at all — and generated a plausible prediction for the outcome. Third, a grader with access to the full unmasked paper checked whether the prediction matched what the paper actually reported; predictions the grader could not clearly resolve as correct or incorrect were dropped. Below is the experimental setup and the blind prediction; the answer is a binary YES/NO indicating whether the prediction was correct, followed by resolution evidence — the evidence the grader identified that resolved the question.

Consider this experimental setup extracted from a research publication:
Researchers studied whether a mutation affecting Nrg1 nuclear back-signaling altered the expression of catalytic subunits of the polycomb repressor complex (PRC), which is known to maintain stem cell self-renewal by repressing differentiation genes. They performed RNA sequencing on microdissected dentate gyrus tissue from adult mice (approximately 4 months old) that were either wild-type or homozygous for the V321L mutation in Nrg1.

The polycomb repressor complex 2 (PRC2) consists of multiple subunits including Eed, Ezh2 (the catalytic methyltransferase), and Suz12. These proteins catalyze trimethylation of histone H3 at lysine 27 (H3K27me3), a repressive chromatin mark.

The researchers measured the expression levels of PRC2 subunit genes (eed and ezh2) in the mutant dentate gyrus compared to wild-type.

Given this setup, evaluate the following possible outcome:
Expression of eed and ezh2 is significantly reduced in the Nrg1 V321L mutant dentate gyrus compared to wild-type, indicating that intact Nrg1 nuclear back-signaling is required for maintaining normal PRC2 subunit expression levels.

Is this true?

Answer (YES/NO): YES